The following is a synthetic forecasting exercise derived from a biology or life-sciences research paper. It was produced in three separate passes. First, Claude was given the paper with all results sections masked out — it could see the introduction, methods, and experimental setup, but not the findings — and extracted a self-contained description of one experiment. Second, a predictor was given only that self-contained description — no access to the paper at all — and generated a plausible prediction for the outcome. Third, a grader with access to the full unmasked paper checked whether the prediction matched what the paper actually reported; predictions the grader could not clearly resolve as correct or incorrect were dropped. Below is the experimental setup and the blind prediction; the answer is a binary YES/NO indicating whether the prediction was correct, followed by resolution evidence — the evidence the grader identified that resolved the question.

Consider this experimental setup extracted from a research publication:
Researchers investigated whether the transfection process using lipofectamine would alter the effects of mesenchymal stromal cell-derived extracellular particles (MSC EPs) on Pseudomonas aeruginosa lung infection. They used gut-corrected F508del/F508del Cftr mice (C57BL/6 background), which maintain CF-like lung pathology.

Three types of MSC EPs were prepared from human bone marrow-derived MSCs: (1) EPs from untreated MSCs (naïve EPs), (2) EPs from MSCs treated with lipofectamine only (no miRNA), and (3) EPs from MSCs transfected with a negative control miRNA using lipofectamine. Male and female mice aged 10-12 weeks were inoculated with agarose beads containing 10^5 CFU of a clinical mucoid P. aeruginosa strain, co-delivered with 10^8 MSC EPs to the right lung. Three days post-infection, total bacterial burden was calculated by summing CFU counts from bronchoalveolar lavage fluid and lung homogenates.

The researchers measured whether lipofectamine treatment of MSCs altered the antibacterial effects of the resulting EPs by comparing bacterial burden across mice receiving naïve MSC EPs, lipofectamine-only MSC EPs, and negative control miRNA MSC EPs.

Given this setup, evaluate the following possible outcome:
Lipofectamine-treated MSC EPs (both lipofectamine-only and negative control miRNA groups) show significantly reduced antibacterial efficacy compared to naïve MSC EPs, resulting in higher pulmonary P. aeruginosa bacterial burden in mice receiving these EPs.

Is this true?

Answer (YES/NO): NO